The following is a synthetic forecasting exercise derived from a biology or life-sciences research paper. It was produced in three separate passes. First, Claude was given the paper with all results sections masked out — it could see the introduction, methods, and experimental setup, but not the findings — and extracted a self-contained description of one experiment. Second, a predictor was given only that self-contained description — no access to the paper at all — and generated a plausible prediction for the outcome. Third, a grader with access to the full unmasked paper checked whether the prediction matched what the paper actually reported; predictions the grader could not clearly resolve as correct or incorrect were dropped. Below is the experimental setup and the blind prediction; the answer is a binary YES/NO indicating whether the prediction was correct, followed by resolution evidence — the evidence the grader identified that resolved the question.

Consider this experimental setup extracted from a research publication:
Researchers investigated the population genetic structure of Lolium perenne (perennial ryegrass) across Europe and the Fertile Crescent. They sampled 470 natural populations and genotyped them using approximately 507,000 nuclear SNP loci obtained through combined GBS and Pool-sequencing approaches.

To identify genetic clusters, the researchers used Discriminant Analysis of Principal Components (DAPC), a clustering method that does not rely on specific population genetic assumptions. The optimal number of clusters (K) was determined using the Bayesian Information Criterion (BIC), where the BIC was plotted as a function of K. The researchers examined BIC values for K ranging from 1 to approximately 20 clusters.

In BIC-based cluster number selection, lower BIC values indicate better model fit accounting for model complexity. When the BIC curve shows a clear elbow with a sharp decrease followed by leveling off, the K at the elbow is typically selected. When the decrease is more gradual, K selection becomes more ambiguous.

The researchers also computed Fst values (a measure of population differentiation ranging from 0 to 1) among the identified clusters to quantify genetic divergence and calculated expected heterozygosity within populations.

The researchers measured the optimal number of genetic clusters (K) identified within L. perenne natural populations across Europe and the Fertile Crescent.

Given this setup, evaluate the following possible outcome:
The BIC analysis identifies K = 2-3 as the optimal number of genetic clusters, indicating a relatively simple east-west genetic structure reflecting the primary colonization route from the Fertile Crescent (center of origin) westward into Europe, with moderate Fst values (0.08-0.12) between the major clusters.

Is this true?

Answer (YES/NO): NO